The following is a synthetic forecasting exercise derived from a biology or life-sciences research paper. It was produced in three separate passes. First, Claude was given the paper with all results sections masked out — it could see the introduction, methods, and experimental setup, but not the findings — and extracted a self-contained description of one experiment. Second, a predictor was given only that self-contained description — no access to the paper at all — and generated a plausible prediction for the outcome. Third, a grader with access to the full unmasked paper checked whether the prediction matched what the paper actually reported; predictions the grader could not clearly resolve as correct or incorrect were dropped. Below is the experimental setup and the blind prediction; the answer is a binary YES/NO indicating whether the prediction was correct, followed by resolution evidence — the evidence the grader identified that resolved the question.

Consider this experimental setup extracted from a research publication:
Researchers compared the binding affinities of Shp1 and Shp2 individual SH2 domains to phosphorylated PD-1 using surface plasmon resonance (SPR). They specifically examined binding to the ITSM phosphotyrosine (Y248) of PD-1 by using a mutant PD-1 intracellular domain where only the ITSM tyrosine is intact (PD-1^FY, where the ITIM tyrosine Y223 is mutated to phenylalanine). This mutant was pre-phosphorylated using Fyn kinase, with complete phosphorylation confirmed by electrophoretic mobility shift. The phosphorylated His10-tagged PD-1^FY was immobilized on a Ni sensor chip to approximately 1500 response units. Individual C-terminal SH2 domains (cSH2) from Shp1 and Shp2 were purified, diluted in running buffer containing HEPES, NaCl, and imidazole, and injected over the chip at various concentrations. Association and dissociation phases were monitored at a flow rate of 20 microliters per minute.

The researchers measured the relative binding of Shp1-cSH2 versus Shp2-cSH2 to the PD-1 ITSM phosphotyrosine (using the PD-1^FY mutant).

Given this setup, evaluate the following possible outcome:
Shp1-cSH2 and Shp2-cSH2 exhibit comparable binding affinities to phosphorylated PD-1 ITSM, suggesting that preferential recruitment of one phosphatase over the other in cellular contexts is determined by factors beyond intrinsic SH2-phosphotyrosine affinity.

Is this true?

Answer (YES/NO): NO